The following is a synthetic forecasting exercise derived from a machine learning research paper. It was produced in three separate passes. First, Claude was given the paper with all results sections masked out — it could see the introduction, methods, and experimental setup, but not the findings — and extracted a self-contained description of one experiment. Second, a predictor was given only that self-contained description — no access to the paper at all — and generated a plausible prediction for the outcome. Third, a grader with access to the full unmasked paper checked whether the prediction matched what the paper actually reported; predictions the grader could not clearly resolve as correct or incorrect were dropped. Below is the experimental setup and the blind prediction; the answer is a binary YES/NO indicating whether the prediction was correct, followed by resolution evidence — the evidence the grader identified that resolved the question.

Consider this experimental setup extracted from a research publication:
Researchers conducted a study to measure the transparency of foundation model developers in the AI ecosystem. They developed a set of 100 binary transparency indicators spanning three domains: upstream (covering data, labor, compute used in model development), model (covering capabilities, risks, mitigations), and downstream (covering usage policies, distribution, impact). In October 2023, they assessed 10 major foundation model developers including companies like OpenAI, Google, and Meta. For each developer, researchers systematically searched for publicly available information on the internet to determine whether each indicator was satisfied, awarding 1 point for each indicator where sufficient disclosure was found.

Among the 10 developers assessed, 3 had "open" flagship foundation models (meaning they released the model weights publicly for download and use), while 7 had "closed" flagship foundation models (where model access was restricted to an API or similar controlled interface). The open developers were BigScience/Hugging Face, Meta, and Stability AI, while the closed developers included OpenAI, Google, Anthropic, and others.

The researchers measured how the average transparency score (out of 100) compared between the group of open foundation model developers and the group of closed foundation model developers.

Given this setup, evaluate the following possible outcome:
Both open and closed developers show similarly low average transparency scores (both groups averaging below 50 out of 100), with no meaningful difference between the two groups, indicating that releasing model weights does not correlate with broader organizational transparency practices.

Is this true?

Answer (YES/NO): NO